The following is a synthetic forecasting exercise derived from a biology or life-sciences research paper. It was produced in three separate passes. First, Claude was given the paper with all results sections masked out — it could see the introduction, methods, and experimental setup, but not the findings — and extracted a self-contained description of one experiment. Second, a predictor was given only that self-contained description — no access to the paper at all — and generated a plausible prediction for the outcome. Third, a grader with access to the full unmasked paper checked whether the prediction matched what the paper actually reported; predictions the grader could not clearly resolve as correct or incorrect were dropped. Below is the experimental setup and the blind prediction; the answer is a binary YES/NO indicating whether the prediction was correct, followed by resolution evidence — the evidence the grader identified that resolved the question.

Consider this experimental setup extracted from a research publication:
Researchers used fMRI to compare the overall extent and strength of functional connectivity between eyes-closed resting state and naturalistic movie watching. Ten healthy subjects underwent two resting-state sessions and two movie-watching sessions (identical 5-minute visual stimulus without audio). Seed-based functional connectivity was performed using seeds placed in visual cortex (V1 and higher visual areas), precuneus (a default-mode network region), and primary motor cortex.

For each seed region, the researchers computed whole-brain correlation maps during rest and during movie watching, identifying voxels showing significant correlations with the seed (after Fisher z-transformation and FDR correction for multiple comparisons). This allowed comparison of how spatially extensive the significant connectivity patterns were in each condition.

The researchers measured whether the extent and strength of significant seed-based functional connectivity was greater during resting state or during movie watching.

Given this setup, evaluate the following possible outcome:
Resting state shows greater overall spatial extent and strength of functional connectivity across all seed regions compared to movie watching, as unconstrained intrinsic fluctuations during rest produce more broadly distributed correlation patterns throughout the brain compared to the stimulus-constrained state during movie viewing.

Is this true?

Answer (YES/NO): NO